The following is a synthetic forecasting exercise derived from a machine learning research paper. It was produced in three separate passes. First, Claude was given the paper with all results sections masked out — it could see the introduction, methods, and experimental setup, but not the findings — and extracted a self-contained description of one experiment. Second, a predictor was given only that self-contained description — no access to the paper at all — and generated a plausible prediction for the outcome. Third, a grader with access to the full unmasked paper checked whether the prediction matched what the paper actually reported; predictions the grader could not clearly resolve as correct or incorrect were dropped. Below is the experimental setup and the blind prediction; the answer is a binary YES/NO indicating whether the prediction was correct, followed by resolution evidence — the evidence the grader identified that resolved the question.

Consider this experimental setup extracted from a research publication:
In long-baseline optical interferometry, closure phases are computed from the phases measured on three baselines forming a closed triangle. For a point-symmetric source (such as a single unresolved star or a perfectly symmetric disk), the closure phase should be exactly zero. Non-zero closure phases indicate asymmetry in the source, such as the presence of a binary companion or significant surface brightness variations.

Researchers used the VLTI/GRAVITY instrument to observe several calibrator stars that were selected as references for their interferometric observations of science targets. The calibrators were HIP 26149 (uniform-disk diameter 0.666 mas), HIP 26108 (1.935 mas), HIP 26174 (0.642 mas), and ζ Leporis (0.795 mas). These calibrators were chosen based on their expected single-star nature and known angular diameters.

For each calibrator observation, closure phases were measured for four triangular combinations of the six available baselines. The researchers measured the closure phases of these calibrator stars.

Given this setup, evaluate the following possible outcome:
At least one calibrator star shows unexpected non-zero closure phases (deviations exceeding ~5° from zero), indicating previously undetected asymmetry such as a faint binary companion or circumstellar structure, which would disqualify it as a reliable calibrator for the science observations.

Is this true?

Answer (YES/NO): NO